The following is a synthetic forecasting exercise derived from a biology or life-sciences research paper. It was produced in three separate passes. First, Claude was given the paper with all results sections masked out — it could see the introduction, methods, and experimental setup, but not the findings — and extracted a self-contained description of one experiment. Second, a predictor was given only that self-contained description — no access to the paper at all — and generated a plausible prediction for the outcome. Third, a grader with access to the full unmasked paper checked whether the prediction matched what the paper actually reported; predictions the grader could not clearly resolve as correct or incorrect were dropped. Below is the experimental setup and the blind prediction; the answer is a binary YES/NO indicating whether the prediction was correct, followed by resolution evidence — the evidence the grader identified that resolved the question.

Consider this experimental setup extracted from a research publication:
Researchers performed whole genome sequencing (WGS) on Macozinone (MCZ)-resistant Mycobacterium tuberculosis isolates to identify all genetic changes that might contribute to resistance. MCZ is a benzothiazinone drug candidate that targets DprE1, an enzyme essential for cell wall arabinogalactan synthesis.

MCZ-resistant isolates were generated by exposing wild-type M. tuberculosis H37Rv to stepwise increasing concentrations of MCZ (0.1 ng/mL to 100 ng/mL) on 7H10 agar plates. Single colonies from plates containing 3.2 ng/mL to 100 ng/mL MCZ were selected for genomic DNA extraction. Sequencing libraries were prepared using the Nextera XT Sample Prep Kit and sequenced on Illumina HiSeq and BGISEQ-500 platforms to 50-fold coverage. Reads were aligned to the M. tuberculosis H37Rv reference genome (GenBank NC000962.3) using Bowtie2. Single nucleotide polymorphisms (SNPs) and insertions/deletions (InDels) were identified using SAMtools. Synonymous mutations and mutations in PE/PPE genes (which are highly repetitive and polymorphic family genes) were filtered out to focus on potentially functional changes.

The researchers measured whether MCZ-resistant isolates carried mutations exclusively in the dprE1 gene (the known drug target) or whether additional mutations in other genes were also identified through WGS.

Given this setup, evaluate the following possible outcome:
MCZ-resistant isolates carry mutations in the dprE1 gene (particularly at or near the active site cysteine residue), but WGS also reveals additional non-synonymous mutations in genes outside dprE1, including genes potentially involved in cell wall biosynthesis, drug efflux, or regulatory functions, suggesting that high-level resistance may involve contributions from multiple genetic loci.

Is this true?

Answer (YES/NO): NO